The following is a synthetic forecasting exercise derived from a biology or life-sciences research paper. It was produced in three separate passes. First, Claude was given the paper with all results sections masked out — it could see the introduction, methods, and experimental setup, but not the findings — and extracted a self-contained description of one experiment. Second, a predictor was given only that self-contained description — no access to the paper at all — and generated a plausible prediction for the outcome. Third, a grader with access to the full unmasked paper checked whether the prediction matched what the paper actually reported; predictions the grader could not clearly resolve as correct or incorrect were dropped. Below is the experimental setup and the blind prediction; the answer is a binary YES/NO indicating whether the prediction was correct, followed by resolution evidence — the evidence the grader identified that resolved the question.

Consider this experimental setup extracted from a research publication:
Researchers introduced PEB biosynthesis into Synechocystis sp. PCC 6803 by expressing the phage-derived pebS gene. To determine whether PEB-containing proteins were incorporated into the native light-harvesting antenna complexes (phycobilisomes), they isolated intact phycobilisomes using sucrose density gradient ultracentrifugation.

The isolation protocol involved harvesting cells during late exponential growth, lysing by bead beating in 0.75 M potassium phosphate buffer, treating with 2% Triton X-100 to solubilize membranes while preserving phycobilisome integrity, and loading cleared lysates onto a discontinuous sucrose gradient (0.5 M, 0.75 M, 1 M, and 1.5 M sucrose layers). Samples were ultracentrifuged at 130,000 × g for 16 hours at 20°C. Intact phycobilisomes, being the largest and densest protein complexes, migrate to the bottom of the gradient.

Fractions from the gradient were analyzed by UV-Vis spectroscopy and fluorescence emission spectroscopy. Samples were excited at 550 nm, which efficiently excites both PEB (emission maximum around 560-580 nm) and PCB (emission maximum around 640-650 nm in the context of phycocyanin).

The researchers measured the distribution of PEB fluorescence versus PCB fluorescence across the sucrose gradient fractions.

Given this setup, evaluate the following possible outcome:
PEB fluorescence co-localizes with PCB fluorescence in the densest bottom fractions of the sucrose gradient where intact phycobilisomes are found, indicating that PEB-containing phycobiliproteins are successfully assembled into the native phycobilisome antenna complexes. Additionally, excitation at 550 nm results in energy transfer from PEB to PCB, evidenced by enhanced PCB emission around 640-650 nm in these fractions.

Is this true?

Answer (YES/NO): NO